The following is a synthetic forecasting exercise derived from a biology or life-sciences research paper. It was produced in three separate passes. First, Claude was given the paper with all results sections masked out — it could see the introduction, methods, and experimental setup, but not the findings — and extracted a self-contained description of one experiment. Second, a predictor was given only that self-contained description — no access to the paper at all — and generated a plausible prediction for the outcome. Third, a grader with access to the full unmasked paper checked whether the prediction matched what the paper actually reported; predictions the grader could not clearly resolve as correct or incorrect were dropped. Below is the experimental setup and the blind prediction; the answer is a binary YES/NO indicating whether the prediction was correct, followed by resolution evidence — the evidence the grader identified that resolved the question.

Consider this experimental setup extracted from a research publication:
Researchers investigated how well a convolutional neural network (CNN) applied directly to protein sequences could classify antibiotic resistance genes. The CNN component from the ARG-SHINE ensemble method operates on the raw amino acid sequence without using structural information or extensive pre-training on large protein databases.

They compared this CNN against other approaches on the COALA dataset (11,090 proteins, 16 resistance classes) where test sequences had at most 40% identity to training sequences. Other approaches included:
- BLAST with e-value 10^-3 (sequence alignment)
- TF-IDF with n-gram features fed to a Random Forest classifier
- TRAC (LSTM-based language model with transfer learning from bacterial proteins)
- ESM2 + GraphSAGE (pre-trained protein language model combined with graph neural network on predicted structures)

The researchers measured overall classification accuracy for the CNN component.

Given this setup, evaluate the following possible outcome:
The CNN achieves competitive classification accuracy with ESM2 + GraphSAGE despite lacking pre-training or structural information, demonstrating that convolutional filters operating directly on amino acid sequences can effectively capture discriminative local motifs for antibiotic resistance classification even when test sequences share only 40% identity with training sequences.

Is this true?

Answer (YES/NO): NO